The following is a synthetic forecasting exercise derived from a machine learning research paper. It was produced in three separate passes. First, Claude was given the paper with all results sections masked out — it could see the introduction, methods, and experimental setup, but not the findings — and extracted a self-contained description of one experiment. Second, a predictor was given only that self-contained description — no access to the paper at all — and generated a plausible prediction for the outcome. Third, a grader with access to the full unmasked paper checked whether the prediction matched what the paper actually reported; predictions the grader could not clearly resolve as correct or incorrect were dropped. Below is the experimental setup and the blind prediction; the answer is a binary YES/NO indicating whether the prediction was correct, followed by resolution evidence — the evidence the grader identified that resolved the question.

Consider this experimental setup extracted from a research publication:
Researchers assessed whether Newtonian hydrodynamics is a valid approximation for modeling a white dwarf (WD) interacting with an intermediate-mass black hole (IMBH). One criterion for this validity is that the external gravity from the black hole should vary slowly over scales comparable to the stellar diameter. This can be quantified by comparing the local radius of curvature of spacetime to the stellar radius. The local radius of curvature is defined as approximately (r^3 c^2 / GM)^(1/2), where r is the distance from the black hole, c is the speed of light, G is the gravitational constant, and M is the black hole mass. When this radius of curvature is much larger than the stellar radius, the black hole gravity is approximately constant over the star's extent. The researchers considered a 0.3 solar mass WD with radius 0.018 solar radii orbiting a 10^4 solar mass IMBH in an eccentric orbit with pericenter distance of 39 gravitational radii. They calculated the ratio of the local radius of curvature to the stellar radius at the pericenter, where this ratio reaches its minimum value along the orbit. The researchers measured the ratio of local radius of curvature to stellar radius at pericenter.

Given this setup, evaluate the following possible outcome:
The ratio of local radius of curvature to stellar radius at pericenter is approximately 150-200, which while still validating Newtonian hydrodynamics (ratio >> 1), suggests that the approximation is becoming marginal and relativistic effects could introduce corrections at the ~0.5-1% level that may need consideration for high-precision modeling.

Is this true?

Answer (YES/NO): NO